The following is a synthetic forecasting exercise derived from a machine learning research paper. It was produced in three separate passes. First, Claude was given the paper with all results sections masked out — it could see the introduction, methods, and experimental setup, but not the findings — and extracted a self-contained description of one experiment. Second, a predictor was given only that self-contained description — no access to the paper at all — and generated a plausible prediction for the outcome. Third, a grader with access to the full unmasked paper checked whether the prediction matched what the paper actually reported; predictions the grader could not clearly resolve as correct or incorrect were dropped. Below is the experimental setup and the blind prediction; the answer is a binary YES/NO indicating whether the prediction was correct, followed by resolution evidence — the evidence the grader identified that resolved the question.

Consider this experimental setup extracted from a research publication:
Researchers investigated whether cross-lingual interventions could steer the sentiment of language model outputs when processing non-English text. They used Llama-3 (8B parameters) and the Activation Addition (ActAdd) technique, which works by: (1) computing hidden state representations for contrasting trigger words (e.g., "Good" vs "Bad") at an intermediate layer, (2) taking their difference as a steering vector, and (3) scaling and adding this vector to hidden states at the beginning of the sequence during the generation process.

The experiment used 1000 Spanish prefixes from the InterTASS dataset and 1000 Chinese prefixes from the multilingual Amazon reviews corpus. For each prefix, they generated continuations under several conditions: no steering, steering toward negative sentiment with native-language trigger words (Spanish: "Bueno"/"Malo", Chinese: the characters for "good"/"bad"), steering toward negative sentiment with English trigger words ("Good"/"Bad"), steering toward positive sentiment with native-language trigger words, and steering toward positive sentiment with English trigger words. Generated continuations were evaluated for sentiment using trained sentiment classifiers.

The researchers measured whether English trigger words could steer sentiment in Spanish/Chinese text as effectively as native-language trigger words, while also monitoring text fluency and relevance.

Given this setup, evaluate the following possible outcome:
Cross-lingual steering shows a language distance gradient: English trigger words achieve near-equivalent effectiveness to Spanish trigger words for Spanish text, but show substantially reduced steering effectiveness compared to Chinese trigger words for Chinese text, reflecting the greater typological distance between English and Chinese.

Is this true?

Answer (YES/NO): NO